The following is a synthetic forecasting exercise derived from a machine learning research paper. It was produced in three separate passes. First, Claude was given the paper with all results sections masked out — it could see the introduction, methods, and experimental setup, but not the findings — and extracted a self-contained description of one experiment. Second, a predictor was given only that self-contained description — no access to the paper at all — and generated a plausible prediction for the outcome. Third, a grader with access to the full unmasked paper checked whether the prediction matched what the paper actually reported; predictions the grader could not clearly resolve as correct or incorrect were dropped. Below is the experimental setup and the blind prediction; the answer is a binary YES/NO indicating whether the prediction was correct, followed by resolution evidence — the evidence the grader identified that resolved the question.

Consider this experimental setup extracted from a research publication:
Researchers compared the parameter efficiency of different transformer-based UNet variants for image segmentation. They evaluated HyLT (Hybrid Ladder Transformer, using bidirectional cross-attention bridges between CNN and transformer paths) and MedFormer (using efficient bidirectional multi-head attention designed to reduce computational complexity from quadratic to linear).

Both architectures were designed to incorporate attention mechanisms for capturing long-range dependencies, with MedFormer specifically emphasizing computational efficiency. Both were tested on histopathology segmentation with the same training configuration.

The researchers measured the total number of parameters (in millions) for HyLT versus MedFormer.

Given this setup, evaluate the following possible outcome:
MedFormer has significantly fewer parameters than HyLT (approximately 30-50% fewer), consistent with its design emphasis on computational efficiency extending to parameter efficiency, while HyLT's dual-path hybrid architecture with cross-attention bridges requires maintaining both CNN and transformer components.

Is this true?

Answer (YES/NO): NO